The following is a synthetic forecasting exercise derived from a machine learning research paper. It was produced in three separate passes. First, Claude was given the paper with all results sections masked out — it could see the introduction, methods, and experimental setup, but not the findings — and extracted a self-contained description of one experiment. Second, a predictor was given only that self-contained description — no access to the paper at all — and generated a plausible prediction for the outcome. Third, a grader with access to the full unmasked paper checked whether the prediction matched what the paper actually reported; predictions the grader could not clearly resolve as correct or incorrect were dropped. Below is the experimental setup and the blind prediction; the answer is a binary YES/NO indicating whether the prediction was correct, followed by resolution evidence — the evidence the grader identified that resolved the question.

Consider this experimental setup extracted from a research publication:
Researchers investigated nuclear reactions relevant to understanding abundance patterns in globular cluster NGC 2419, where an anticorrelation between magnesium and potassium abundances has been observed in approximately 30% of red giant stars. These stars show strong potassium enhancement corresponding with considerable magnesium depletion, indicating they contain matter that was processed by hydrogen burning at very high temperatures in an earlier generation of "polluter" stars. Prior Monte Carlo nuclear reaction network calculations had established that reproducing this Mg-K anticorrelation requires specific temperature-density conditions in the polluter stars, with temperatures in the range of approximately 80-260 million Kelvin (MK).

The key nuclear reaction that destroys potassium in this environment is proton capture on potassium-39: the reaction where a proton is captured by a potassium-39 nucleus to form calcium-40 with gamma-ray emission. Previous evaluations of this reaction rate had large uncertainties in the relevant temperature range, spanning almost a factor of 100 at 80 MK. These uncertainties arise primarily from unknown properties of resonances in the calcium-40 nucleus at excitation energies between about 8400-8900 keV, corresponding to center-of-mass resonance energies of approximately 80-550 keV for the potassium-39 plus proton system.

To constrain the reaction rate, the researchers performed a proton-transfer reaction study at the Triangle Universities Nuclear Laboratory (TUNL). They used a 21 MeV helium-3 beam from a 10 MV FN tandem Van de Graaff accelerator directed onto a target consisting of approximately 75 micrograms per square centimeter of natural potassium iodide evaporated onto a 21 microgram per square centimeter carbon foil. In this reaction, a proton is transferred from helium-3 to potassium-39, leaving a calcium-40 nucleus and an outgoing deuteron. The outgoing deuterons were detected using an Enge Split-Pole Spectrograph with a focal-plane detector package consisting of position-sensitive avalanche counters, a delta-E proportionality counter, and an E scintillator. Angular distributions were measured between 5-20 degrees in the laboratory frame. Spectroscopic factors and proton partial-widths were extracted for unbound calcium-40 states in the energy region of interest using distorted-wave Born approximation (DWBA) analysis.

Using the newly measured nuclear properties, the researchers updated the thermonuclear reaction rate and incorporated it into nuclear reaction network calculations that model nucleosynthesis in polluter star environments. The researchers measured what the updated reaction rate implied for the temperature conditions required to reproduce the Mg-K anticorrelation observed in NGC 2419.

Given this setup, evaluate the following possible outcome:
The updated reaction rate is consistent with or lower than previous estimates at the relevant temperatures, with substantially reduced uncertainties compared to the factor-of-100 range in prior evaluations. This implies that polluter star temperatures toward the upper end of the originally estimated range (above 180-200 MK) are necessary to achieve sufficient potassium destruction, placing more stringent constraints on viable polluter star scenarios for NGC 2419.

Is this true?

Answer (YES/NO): NO